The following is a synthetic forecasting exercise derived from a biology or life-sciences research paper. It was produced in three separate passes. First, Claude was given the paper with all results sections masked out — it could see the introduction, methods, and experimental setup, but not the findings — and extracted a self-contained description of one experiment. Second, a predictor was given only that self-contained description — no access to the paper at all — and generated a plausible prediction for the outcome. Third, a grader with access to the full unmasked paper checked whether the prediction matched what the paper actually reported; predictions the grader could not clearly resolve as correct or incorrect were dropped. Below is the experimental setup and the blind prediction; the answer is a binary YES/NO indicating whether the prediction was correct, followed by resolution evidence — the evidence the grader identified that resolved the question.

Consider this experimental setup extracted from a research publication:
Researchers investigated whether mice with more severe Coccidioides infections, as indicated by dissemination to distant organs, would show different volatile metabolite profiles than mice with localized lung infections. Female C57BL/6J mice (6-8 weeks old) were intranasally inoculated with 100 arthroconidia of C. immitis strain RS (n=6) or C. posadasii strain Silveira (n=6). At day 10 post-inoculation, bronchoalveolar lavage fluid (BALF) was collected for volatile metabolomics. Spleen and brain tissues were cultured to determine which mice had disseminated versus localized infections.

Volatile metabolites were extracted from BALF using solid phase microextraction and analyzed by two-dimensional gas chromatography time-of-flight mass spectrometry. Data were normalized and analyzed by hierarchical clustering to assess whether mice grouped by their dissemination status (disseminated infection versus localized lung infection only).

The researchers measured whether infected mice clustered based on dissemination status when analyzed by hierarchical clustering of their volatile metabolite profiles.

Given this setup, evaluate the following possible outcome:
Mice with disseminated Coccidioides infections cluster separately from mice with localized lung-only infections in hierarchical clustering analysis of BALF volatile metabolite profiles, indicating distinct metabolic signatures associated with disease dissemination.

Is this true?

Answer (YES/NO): NO